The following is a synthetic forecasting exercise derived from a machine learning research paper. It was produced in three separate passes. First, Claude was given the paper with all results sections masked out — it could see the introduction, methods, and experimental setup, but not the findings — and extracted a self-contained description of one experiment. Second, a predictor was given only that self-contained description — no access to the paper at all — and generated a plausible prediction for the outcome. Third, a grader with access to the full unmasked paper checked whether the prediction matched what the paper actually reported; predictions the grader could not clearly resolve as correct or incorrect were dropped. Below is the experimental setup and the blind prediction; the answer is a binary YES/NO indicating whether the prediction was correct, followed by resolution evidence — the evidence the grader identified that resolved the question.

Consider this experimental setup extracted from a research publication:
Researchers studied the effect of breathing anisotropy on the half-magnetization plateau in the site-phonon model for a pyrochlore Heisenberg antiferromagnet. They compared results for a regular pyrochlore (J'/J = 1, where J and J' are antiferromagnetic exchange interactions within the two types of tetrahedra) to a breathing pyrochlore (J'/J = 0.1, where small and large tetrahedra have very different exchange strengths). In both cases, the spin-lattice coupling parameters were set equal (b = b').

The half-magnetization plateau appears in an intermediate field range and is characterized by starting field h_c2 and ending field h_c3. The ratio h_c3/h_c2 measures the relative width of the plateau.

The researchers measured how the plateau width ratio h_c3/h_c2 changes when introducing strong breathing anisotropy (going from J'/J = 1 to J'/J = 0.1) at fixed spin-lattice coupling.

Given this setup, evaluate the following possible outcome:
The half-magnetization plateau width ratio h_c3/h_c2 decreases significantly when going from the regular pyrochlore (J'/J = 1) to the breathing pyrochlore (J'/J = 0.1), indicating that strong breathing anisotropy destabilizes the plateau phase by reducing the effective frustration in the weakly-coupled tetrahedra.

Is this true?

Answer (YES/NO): NO